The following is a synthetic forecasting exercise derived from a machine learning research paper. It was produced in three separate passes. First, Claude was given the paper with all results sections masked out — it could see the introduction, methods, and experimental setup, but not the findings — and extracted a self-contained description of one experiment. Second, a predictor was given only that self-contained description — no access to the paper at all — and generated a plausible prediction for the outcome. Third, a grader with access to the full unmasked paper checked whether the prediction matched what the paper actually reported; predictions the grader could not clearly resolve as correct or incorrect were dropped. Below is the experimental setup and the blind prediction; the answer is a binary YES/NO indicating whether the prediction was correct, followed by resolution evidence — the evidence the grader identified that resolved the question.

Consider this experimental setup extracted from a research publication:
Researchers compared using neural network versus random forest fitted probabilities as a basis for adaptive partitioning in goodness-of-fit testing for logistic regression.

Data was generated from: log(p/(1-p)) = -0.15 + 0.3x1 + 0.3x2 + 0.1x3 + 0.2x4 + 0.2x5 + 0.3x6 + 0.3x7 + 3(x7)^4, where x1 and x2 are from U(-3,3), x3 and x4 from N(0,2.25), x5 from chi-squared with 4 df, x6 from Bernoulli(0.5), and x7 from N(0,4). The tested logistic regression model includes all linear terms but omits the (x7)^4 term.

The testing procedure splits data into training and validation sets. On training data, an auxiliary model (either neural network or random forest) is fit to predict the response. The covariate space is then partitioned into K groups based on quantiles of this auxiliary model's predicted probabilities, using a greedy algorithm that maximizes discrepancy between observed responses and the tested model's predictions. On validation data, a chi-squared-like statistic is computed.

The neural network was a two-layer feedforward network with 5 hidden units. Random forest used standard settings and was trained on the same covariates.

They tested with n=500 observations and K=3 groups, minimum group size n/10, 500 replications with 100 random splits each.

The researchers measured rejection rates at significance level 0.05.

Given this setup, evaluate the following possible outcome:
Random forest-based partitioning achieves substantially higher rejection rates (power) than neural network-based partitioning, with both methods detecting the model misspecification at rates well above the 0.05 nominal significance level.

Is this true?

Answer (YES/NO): NO